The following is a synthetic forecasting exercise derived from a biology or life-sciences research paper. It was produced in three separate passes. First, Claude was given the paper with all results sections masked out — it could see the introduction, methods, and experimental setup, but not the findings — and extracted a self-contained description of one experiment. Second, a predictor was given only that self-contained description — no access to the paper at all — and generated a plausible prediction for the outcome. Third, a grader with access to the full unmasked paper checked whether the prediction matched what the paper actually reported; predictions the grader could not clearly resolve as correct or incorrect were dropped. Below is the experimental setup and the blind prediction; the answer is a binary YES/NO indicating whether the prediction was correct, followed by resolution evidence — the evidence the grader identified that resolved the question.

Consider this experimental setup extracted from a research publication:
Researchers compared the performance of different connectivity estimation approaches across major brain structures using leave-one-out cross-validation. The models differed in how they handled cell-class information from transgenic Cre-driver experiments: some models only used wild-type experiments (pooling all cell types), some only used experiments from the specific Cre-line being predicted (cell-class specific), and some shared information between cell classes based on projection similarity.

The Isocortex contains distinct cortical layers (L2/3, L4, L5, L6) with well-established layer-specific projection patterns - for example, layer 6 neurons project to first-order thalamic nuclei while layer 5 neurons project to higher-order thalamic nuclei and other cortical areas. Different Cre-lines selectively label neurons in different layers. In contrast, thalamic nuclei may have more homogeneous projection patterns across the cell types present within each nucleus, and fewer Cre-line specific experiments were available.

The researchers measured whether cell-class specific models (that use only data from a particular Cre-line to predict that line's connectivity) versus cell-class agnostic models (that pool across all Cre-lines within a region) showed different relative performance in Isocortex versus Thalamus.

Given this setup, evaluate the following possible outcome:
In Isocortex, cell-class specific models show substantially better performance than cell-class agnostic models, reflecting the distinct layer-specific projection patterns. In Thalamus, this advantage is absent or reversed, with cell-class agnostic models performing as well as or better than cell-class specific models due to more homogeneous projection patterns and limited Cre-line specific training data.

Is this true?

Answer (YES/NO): YES